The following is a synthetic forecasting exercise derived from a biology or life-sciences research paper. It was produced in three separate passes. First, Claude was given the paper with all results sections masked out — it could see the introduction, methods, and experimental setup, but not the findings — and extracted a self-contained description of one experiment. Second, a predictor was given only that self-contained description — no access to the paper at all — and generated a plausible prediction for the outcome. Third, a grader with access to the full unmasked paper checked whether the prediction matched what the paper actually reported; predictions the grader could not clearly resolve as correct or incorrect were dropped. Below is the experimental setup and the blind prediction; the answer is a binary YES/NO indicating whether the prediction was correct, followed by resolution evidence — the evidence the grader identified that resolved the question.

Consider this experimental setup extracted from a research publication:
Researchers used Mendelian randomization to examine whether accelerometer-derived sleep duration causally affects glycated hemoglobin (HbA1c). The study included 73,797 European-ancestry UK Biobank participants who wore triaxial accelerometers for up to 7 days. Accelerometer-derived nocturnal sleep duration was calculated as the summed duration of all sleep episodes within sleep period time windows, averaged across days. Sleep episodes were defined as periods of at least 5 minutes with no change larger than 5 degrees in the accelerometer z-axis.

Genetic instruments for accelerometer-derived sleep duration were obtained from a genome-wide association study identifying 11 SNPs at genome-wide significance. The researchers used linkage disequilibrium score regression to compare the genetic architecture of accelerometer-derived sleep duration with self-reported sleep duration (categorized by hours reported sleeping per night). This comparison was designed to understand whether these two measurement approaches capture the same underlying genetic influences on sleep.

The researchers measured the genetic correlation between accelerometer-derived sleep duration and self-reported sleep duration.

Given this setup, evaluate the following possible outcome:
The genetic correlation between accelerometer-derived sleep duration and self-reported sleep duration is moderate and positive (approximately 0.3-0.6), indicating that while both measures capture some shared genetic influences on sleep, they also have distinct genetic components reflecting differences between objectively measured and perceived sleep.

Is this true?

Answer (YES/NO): YES